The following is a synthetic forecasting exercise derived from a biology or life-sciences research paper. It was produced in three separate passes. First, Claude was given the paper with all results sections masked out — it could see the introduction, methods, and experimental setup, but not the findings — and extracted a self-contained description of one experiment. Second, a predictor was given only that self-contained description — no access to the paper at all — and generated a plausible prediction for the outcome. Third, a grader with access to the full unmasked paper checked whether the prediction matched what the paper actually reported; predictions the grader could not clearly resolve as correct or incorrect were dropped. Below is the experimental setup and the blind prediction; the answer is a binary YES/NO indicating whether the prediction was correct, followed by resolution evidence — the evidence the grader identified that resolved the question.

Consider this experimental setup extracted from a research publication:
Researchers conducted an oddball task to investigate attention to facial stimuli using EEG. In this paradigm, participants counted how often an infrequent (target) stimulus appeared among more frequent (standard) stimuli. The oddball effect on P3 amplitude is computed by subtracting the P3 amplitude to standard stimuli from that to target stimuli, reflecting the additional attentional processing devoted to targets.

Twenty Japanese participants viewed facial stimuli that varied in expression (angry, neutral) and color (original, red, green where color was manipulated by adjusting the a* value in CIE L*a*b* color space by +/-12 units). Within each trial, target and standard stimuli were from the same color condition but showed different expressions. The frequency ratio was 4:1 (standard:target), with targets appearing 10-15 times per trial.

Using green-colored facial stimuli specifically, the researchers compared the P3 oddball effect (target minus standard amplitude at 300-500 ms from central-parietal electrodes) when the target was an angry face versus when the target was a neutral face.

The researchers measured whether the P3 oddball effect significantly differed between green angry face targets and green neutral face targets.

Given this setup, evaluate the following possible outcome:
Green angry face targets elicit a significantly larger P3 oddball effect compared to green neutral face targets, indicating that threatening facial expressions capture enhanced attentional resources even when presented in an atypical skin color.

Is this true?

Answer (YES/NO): NO